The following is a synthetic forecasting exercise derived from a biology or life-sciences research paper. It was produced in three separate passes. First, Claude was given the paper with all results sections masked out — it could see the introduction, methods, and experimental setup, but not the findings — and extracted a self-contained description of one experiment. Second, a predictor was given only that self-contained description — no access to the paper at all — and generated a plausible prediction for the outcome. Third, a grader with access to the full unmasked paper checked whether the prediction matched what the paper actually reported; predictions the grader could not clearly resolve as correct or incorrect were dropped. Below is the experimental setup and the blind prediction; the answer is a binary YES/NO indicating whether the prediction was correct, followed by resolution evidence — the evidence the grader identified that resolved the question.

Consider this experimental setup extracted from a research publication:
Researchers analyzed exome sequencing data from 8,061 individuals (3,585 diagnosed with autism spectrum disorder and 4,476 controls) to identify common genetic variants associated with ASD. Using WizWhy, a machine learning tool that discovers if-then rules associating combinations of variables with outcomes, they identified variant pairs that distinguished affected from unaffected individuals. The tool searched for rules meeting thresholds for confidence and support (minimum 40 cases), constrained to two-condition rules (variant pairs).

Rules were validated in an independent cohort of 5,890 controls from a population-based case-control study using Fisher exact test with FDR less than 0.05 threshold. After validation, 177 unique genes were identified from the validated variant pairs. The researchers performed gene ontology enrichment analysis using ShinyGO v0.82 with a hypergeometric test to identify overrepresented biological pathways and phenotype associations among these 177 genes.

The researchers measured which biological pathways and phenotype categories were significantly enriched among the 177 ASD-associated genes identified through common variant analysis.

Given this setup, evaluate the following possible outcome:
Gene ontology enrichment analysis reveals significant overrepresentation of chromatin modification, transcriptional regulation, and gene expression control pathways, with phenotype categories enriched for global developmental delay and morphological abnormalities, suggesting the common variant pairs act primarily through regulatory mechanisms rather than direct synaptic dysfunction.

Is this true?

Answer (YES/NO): NO